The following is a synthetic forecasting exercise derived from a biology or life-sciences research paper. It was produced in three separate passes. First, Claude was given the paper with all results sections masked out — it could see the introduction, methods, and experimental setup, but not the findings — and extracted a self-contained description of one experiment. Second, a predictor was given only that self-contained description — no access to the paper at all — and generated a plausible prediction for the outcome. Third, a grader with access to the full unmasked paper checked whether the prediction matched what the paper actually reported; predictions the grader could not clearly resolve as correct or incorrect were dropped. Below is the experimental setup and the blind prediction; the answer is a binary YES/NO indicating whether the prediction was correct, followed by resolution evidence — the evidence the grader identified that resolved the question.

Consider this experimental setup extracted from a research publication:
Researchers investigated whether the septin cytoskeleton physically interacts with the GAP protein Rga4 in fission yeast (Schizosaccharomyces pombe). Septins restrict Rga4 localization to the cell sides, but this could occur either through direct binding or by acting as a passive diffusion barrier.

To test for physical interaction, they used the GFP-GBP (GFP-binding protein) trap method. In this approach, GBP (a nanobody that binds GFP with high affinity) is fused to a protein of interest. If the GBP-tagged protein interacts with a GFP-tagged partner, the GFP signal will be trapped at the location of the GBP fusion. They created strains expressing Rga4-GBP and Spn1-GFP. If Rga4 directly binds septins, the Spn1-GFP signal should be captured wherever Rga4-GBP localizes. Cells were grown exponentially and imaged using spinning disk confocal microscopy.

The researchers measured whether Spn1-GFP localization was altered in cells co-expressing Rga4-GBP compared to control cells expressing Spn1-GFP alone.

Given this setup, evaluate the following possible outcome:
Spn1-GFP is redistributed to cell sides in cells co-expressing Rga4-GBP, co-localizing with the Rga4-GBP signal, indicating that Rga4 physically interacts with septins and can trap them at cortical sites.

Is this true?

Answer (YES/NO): NO